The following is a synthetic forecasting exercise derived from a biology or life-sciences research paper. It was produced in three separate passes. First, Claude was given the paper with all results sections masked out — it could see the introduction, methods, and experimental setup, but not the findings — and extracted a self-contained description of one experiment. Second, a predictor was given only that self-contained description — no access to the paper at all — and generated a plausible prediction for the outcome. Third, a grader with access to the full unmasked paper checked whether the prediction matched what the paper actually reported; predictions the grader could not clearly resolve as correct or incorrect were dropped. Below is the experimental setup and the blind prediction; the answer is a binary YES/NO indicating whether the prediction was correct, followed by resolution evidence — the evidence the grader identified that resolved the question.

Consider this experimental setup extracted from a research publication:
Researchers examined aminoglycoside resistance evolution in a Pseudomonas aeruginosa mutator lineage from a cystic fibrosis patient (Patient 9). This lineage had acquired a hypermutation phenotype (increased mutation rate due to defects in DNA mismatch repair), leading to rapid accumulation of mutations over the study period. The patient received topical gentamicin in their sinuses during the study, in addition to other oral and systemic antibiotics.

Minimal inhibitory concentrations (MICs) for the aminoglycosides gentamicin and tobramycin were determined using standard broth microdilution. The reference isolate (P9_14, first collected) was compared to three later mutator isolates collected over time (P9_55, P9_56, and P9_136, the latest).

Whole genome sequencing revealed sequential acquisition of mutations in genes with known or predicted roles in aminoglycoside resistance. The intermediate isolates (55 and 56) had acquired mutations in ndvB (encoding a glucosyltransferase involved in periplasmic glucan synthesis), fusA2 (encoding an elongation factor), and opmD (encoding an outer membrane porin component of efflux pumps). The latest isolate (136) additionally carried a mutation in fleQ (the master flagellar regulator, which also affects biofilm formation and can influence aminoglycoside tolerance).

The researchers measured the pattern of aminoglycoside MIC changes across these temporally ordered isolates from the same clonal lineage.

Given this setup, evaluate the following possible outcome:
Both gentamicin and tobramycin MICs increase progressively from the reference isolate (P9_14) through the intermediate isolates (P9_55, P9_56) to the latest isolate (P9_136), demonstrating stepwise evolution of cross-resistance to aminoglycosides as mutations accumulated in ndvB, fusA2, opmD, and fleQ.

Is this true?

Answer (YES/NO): YES